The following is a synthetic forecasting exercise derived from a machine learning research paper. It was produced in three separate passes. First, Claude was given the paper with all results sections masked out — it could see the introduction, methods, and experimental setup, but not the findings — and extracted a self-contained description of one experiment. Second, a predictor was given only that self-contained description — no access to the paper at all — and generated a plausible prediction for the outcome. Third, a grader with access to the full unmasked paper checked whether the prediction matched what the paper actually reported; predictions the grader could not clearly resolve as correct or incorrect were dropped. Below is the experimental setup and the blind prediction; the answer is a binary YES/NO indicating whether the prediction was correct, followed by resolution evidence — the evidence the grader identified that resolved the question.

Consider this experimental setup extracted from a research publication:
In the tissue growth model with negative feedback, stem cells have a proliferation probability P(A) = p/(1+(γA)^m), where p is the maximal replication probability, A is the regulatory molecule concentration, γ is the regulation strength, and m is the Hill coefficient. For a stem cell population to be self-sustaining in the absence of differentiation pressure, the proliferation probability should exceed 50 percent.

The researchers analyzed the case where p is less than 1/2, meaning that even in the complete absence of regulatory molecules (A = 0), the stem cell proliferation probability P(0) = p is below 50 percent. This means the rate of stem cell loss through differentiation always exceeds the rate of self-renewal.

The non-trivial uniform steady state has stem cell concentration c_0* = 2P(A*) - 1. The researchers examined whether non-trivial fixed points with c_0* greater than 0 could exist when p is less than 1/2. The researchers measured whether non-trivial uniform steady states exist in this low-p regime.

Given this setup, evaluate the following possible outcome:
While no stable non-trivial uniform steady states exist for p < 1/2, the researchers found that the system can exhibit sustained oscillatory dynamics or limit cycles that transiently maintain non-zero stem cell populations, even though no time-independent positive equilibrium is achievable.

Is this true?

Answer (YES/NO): NO